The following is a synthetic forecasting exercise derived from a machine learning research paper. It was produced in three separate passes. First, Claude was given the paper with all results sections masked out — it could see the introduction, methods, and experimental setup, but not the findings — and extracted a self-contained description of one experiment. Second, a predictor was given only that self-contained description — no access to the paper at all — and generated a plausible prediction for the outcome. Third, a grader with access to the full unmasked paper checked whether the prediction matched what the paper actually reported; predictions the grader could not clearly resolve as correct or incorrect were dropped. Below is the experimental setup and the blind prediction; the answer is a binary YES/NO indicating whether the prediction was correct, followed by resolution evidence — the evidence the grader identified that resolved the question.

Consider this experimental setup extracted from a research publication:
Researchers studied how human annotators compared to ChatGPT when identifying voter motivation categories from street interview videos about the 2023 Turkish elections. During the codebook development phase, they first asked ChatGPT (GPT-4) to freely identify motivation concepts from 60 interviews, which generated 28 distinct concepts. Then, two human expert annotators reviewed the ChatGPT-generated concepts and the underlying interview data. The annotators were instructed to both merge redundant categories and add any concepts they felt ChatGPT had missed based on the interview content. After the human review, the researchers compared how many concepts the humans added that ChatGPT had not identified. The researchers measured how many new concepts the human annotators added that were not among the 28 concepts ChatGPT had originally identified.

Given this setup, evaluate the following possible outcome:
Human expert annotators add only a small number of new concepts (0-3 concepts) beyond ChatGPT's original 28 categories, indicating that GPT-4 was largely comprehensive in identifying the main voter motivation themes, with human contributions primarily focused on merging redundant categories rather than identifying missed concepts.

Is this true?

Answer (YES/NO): NO